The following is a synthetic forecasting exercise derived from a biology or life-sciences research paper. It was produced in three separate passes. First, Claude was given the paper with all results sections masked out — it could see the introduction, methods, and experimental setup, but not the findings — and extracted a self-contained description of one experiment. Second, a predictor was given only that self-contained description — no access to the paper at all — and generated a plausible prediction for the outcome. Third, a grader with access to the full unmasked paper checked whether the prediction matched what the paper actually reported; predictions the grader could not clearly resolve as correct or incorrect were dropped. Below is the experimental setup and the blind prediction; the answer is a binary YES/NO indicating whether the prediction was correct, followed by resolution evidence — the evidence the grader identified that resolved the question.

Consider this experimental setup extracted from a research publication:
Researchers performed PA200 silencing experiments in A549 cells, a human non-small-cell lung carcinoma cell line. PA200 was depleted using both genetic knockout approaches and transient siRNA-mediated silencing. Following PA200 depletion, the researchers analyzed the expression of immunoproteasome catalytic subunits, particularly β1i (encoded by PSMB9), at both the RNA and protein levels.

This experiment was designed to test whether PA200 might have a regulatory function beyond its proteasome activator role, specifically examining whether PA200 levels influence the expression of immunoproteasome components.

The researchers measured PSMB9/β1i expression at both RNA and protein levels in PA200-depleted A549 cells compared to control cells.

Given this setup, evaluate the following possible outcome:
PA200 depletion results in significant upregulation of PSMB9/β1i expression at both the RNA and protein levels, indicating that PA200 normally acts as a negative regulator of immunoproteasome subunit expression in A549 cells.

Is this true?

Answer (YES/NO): NO